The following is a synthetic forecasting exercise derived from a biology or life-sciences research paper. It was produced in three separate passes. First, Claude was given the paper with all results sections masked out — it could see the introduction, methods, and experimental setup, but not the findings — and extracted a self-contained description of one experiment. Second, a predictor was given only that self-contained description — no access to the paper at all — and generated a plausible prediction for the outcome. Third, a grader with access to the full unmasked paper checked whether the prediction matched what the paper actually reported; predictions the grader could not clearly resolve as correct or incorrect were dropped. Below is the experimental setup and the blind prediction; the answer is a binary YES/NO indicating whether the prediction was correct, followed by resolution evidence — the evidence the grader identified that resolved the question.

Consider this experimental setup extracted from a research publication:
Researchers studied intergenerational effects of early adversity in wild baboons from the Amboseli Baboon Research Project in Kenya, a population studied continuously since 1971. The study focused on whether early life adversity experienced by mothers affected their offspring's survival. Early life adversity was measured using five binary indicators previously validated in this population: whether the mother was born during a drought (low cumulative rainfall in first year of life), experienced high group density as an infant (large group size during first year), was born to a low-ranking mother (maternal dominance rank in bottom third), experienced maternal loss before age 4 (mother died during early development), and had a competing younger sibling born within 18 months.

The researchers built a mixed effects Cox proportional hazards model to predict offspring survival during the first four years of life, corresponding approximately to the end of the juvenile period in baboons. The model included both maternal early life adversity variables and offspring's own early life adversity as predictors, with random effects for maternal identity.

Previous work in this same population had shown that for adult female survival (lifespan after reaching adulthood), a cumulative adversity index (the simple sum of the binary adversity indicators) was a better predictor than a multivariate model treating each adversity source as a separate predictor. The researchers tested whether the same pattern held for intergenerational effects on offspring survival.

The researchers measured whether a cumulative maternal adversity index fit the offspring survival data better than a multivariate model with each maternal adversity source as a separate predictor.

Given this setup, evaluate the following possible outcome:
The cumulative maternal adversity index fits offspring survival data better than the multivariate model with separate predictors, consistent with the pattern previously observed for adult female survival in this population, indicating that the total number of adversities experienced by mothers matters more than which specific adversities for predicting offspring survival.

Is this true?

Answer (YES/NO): NO